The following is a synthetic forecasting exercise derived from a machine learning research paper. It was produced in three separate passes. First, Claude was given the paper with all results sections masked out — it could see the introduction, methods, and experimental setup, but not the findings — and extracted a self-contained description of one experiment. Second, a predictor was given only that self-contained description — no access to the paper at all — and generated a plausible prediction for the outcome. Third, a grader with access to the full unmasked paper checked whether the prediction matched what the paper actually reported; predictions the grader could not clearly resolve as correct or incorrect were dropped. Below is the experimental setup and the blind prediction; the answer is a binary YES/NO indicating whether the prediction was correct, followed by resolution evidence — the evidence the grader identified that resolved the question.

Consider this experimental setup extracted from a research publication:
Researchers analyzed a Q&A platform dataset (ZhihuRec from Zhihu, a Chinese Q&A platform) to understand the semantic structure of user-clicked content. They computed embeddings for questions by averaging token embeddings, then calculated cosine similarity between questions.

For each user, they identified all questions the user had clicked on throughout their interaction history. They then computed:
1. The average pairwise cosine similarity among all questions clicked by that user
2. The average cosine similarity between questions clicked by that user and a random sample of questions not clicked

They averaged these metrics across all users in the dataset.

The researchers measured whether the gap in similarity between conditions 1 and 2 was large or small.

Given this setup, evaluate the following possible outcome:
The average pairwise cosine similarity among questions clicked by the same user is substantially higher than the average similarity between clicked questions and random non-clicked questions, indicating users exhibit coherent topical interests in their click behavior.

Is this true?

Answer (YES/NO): NO